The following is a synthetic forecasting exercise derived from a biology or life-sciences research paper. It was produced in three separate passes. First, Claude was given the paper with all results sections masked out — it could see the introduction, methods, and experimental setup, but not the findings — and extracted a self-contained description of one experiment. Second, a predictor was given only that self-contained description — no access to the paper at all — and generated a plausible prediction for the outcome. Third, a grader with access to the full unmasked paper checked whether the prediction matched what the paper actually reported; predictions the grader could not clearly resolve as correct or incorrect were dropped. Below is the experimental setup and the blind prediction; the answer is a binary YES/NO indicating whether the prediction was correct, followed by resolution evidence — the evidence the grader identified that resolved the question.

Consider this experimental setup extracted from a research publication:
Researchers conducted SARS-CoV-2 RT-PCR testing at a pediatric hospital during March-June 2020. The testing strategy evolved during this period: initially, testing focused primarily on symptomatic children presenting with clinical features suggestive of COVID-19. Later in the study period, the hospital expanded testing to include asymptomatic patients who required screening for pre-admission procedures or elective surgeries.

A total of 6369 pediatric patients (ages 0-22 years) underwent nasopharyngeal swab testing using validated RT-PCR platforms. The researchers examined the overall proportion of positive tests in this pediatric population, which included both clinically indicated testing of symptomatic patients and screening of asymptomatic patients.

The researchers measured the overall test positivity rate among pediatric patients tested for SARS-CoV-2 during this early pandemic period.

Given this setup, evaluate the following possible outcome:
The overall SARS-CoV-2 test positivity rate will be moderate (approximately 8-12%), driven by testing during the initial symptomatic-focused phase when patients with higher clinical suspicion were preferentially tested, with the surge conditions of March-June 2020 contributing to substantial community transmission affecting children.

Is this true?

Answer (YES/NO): YES